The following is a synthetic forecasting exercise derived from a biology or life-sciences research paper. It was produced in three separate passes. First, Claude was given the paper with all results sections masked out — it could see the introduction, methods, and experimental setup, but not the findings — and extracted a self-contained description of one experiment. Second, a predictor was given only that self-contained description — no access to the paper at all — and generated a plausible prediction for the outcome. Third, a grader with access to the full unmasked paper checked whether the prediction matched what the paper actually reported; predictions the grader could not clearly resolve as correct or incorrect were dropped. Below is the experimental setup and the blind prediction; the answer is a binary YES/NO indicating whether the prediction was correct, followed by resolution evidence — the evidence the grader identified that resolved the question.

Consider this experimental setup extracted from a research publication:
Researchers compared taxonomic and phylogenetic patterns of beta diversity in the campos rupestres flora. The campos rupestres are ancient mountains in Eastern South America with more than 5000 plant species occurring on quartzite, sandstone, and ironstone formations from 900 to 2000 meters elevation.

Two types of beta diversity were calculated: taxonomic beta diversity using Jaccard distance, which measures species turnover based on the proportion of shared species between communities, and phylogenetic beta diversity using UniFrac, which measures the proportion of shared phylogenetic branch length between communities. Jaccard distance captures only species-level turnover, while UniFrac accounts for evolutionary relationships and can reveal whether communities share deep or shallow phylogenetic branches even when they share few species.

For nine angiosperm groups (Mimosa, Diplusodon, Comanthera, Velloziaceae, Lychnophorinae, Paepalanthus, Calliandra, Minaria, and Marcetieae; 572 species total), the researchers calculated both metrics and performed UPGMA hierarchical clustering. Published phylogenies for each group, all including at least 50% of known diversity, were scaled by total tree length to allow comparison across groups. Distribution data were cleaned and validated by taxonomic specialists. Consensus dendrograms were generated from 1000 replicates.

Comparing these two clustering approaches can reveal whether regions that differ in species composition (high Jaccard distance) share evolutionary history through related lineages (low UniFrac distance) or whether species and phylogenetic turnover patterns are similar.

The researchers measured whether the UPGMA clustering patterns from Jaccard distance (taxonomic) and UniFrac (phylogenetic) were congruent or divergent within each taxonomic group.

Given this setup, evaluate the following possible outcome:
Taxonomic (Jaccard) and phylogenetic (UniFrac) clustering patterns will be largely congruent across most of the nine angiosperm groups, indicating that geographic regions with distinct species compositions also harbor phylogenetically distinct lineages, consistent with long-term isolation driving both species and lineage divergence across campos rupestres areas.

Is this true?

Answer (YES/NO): NO